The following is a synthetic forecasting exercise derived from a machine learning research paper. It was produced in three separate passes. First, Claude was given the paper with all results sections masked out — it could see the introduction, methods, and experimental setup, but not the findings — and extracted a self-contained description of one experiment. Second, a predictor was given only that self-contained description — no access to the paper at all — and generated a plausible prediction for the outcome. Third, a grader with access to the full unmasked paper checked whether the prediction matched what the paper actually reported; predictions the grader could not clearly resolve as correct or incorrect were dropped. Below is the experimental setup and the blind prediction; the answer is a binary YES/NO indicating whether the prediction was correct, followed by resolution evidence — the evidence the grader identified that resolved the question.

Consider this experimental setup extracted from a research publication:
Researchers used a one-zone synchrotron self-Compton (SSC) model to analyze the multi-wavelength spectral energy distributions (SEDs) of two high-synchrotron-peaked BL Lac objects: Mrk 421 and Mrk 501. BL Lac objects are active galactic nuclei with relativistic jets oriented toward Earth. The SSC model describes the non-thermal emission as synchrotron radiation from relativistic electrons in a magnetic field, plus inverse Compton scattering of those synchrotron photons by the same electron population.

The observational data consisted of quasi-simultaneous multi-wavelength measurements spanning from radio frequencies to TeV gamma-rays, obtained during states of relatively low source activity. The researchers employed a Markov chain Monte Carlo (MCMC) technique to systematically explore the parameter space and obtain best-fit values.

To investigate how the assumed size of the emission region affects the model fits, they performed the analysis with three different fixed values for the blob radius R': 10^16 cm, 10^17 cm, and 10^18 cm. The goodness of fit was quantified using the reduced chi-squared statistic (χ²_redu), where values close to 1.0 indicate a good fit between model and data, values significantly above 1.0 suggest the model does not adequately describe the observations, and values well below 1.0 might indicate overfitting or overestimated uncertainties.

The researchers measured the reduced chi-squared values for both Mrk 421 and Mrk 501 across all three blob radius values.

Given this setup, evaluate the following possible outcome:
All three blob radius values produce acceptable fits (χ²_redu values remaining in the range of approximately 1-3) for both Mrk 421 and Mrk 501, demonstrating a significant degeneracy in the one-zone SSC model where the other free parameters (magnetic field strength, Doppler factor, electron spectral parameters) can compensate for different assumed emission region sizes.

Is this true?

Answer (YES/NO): YES